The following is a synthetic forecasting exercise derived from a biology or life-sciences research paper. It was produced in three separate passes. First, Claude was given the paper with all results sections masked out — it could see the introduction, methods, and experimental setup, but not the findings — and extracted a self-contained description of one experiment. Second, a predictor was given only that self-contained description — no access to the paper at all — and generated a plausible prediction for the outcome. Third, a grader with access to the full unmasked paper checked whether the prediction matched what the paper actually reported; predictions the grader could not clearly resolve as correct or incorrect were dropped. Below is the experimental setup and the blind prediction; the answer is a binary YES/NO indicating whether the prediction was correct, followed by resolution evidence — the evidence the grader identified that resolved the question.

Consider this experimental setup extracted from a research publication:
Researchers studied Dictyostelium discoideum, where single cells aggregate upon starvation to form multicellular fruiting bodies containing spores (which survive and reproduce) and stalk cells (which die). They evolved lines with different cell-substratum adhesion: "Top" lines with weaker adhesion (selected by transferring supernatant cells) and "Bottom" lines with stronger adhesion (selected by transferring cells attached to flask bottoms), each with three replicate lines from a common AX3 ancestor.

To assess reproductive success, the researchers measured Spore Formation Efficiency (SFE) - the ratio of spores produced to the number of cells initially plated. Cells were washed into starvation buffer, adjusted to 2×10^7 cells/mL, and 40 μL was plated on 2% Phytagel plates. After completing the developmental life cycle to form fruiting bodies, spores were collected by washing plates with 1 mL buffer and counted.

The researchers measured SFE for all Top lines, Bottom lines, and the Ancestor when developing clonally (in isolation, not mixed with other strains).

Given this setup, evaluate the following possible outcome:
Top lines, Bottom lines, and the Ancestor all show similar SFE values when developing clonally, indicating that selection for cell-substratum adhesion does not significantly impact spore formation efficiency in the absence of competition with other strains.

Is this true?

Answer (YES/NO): NO